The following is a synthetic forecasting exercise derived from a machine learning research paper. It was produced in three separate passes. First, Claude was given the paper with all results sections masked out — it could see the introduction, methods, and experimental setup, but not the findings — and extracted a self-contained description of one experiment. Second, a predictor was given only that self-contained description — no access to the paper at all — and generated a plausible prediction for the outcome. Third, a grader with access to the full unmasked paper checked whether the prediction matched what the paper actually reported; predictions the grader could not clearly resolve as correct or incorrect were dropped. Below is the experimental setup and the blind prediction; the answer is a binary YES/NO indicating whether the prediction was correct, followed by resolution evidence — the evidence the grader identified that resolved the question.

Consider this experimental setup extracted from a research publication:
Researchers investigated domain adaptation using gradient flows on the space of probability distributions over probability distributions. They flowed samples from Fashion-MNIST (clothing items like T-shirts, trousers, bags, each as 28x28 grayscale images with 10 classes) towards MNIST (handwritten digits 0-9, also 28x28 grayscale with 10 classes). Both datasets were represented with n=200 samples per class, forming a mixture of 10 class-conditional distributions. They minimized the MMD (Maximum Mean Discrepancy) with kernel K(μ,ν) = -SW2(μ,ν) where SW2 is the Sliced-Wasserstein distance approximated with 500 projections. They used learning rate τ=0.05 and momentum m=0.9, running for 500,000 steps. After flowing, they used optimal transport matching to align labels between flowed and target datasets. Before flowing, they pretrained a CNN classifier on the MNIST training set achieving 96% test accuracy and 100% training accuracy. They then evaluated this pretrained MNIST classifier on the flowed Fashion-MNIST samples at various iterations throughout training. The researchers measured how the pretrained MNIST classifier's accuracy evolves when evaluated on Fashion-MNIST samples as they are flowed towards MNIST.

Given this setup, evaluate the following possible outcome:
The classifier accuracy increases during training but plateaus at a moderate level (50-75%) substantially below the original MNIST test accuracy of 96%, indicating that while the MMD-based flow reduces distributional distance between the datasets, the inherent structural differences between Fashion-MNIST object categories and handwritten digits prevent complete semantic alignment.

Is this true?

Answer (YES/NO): NO